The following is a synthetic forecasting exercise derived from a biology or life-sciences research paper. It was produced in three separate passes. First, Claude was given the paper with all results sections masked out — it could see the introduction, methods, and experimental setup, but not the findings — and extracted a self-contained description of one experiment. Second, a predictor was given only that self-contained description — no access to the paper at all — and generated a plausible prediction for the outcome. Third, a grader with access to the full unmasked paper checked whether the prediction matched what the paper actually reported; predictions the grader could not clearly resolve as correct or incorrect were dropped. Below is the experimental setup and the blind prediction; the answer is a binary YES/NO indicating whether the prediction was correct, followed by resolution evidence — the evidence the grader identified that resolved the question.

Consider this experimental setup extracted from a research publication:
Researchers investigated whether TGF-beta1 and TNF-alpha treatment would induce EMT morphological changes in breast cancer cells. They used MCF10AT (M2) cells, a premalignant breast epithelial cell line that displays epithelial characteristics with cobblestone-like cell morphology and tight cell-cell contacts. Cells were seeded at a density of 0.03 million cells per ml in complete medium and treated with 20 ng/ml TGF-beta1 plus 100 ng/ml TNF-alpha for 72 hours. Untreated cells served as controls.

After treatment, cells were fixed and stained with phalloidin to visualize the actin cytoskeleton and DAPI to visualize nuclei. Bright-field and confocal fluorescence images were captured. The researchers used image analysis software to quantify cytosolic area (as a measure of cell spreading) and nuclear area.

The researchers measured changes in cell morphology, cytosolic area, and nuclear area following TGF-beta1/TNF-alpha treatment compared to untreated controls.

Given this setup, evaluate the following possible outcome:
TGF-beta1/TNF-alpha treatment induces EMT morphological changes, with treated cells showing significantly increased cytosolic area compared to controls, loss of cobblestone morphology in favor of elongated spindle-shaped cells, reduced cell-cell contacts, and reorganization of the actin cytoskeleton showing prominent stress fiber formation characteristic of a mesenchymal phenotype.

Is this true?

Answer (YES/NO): YES